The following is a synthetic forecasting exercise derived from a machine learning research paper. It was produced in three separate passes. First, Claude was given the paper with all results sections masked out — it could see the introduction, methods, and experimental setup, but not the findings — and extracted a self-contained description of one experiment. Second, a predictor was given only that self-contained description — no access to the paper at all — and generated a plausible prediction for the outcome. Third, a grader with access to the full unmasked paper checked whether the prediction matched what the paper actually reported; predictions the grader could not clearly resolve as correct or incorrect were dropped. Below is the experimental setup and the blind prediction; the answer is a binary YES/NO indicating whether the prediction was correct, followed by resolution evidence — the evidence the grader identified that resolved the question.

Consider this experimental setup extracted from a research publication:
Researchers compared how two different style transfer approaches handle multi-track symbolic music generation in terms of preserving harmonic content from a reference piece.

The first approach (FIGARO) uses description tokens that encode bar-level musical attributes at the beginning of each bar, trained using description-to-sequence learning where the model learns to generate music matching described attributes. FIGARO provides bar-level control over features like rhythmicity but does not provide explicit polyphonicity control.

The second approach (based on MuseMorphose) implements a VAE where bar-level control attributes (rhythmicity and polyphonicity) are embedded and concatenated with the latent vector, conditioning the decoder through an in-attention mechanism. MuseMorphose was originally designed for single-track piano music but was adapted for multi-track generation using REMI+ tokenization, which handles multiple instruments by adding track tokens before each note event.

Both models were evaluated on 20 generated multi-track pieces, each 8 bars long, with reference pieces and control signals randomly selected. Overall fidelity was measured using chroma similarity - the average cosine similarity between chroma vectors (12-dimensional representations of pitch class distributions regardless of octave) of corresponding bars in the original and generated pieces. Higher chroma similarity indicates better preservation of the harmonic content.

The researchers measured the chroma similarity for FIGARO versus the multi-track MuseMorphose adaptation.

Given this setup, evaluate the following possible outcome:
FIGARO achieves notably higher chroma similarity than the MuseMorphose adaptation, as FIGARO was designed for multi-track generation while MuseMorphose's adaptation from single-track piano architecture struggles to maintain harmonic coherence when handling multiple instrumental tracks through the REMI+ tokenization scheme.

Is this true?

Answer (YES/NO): NO